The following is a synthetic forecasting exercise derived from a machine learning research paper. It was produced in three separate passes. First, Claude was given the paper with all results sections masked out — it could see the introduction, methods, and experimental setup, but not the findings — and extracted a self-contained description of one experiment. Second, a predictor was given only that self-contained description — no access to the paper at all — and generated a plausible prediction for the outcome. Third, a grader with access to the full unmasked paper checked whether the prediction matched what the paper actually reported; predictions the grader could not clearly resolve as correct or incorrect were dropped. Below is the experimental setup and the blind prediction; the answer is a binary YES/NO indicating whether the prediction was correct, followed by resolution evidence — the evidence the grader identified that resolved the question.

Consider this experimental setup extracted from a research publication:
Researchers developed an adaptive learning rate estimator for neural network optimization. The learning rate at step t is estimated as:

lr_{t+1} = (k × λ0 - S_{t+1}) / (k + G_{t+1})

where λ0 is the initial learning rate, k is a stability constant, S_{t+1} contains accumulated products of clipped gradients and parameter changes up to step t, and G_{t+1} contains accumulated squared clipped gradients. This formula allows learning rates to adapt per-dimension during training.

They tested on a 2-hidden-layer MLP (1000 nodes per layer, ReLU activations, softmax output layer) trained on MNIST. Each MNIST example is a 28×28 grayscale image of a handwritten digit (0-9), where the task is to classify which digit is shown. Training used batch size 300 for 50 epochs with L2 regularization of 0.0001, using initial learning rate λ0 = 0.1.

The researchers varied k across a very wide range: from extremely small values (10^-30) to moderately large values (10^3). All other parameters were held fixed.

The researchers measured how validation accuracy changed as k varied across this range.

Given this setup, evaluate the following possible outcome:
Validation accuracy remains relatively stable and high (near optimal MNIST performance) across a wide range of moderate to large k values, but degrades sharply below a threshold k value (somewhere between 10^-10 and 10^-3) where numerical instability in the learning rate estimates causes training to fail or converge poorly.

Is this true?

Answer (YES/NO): NO